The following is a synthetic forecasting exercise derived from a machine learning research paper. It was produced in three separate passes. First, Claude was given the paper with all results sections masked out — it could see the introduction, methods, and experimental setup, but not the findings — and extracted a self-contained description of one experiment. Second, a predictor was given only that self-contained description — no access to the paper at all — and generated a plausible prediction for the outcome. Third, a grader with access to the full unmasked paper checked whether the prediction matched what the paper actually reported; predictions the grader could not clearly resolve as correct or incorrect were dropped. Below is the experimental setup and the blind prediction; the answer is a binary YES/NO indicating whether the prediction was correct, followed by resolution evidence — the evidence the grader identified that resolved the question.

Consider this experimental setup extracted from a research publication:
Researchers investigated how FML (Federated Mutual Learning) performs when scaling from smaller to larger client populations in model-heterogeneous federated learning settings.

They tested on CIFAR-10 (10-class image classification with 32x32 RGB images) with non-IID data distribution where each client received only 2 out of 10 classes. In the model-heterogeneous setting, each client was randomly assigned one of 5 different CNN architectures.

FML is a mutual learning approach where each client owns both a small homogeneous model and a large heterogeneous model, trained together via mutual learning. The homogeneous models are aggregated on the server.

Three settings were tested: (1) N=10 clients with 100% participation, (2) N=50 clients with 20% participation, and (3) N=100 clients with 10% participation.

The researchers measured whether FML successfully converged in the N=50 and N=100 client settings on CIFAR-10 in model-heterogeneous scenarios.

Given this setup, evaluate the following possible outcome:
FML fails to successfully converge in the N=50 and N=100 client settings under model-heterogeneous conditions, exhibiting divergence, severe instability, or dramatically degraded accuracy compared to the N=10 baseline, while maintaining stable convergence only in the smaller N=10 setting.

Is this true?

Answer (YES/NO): YES